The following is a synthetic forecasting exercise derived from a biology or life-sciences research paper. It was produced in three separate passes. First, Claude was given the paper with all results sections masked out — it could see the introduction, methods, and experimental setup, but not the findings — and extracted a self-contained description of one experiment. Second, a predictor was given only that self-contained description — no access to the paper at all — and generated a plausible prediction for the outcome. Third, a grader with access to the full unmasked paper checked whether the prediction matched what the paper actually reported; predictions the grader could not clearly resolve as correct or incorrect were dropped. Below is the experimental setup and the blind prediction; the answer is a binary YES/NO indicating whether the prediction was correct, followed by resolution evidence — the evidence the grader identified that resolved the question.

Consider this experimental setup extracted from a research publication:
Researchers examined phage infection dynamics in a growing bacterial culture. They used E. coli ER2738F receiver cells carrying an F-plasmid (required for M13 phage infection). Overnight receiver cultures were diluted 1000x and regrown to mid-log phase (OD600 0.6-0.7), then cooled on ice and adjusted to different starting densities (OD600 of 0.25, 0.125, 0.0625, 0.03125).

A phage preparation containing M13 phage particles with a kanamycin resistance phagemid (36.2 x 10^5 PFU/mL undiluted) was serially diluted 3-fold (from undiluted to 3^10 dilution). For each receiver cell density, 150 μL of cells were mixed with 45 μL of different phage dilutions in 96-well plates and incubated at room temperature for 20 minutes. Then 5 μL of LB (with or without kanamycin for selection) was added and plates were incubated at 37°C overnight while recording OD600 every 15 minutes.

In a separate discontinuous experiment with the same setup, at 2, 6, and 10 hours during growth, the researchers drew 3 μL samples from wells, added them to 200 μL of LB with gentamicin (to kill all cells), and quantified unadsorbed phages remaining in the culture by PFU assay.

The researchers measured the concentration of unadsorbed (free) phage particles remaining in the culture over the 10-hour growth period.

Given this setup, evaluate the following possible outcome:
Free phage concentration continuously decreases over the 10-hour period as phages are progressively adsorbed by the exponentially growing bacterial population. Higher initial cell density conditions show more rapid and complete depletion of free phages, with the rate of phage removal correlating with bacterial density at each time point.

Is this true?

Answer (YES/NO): NO